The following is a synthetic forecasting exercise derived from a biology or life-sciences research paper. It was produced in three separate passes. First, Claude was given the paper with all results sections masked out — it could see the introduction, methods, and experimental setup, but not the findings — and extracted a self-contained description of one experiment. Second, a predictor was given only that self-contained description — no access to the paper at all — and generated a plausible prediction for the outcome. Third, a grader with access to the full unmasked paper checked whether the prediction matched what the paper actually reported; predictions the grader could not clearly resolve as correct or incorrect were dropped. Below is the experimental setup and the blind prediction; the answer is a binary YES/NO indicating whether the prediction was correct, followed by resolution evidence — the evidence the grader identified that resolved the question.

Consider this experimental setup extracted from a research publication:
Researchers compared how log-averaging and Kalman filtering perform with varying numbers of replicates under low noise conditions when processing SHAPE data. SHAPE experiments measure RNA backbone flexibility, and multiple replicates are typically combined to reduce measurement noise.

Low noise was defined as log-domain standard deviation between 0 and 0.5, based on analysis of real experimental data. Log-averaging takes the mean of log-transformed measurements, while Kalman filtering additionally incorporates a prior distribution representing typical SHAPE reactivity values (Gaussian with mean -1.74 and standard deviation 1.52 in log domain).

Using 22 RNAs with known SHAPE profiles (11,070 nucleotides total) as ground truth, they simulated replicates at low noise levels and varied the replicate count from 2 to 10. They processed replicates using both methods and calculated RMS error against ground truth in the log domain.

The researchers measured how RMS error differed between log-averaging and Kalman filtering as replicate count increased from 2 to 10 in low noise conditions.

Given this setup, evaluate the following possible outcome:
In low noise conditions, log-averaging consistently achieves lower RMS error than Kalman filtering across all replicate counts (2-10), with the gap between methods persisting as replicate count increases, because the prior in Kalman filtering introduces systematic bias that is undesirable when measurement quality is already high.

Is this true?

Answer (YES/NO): NO